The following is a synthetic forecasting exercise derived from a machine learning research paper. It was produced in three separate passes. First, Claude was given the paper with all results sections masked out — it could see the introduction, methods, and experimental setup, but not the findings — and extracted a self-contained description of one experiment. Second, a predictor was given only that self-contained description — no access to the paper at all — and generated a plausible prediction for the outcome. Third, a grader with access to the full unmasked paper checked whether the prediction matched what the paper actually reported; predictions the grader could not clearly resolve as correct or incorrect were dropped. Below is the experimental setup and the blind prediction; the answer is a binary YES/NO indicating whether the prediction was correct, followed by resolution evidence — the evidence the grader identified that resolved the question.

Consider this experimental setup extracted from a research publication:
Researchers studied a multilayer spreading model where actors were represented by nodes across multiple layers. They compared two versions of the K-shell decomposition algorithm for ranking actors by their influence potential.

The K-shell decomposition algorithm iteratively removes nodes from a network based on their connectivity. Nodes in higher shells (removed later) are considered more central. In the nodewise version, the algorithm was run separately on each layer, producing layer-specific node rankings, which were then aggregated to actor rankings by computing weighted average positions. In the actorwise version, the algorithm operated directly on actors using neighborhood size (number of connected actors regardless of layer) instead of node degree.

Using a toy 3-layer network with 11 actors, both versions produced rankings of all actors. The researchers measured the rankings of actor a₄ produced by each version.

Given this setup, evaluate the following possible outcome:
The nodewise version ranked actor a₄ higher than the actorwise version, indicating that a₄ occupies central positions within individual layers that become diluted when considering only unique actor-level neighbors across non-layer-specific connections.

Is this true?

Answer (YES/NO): NO